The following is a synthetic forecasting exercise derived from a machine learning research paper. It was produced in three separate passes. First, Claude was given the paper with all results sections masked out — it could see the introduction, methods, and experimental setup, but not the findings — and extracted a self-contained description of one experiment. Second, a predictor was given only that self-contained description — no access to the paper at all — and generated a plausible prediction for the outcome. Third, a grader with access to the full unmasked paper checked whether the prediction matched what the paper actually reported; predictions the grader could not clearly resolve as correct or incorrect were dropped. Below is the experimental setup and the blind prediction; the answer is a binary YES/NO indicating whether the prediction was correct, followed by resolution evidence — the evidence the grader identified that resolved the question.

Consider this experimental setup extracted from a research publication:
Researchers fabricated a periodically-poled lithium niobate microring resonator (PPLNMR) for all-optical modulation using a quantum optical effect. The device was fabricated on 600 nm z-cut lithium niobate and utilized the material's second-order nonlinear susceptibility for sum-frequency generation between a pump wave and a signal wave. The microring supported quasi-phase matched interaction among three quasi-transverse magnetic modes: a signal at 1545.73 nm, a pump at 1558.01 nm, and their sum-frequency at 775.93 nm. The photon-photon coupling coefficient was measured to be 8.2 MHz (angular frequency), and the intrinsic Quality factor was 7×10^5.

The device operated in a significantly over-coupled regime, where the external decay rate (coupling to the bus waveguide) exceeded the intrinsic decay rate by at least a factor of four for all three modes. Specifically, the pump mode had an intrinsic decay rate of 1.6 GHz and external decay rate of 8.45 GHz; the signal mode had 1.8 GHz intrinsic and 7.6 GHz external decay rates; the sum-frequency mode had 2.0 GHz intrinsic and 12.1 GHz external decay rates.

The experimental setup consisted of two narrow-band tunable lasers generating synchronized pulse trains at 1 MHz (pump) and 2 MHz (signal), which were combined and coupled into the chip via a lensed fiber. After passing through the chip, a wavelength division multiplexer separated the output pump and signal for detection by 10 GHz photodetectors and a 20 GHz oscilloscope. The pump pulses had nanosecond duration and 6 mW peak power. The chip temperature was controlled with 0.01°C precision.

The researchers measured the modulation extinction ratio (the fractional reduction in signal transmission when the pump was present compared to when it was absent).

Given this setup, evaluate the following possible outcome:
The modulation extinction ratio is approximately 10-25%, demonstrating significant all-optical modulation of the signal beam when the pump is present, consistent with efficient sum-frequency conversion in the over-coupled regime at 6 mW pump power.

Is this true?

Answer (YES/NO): NO